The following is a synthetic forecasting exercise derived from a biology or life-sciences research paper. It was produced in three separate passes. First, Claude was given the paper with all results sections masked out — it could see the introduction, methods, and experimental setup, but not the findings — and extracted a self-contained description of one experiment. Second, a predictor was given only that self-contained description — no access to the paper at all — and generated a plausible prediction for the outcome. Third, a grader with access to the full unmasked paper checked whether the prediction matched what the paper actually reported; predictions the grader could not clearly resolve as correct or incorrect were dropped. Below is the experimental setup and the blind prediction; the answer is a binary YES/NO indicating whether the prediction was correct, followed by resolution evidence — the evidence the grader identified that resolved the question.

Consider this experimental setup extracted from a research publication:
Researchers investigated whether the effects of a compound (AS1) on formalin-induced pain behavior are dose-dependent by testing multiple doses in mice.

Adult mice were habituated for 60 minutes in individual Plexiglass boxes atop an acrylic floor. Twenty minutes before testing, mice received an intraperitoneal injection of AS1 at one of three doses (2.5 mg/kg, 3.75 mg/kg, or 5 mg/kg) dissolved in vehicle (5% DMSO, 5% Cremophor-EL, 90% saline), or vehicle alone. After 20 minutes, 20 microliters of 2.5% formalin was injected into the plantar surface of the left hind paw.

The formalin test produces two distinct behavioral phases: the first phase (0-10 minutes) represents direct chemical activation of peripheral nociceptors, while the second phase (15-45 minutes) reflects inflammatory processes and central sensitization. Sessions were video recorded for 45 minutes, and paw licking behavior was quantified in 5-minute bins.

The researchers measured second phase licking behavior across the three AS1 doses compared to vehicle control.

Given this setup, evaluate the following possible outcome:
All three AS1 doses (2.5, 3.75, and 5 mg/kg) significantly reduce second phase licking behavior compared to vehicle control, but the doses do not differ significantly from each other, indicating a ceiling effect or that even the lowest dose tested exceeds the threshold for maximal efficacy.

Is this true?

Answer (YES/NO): NO